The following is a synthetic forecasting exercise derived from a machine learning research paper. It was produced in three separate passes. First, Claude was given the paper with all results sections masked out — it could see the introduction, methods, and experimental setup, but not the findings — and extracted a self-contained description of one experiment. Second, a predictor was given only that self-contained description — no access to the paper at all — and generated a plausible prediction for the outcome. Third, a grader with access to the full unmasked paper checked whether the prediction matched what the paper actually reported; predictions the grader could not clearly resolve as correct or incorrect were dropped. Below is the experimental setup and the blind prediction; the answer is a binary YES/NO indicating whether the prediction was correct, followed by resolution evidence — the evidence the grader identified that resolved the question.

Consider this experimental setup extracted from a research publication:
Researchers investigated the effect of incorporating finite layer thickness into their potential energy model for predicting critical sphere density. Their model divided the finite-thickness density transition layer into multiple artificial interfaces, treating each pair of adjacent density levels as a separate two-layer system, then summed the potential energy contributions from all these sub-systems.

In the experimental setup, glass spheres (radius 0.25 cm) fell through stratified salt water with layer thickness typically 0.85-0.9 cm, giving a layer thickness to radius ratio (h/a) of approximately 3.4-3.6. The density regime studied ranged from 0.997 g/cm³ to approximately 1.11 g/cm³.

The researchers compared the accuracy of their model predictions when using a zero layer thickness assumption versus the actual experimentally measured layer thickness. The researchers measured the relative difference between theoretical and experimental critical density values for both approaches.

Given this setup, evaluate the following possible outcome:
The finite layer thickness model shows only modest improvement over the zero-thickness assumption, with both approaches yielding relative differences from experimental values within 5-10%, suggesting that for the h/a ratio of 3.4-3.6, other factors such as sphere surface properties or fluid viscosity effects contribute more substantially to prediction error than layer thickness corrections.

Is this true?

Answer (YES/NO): NO